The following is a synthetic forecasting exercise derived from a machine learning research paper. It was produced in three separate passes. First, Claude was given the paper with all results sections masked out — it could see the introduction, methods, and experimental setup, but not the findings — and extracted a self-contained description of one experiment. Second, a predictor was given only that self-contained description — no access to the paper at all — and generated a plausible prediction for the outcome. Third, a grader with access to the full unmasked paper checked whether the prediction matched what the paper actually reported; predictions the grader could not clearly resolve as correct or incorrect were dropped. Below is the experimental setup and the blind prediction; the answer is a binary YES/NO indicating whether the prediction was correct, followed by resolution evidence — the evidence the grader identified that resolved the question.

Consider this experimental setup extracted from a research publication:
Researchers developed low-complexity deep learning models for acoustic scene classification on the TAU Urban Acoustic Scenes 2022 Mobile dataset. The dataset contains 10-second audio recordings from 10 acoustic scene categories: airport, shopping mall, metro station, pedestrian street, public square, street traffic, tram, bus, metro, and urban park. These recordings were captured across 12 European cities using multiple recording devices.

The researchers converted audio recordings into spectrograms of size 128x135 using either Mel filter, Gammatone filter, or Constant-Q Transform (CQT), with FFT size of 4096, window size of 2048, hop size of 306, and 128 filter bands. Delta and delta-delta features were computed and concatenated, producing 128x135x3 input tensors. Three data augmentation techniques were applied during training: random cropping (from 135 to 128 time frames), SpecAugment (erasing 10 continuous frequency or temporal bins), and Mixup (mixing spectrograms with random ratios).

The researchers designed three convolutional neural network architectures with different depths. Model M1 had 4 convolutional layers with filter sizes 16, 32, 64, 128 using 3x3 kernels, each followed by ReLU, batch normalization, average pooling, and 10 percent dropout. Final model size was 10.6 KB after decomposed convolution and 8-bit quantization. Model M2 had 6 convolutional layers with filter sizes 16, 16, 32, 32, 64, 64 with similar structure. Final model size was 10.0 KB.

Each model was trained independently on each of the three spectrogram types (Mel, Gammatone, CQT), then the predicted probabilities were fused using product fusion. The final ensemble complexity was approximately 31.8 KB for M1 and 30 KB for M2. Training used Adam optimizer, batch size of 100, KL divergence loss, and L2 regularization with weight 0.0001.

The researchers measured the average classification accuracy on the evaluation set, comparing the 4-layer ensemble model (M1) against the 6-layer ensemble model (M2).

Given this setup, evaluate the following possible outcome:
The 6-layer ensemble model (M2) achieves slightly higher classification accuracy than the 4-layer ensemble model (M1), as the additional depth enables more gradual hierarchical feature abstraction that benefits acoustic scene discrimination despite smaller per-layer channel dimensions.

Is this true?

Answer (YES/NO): NO